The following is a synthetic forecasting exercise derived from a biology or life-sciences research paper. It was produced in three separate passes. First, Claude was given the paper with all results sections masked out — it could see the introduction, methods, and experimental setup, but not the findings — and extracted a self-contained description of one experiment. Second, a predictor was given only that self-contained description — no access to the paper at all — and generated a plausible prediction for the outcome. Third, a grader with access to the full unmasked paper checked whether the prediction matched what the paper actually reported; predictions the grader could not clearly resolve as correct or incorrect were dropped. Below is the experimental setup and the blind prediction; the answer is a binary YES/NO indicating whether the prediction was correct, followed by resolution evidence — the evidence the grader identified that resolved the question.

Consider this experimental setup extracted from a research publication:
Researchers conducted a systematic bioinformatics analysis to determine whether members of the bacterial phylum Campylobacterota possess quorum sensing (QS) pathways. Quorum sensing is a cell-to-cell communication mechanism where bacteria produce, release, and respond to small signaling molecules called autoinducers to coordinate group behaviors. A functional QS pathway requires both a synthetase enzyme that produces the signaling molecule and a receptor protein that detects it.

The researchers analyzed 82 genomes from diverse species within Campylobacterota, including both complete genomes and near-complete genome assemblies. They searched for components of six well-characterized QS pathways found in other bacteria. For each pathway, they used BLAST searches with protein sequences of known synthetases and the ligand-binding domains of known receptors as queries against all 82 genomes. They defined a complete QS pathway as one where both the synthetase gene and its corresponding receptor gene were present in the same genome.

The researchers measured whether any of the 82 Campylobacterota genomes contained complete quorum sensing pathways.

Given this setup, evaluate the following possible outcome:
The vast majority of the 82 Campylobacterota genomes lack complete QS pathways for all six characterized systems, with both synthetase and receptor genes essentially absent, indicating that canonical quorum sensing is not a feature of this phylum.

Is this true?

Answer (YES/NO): YES